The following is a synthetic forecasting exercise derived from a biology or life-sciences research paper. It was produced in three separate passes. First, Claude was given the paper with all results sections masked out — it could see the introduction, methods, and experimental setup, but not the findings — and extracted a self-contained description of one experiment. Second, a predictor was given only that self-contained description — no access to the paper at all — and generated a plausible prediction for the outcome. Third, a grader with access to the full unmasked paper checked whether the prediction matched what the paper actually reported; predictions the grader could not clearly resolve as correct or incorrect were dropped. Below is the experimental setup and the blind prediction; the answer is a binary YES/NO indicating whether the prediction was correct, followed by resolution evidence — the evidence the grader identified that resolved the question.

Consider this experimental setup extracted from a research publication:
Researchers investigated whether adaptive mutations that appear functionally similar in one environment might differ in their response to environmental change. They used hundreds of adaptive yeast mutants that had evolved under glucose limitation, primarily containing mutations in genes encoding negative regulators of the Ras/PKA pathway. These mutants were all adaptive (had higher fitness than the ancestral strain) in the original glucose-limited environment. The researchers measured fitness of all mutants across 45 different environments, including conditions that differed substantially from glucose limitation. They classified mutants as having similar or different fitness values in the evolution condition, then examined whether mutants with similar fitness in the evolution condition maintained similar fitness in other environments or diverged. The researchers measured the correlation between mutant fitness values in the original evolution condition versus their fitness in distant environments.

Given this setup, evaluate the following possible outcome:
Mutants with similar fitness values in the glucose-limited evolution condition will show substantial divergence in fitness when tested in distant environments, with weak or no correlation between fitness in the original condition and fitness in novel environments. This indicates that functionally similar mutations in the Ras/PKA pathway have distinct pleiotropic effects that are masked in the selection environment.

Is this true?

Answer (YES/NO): YES